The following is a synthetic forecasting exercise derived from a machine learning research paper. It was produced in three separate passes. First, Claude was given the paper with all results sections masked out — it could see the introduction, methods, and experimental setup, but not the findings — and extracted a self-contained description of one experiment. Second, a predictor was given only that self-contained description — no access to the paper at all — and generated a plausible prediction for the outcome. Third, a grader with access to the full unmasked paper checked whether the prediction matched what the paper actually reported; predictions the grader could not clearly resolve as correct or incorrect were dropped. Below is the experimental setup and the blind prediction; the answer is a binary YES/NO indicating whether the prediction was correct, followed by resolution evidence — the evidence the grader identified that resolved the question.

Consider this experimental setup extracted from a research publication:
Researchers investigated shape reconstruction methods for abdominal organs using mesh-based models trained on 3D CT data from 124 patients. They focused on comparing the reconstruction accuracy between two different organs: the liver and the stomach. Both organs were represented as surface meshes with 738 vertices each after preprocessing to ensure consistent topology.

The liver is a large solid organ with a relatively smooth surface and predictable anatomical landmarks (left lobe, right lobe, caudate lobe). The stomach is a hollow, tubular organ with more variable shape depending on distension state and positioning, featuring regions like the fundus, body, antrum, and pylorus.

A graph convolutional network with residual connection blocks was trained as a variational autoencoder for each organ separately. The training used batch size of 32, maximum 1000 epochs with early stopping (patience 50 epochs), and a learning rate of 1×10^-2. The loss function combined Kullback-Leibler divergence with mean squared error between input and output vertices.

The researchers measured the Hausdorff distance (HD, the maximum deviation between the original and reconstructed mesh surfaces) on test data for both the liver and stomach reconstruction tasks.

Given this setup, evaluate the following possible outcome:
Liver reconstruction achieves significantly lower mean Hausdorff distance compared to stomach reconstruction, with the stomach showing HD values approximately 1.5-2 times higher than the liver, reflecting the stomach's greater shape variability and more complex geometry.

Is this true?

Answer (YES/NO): NO